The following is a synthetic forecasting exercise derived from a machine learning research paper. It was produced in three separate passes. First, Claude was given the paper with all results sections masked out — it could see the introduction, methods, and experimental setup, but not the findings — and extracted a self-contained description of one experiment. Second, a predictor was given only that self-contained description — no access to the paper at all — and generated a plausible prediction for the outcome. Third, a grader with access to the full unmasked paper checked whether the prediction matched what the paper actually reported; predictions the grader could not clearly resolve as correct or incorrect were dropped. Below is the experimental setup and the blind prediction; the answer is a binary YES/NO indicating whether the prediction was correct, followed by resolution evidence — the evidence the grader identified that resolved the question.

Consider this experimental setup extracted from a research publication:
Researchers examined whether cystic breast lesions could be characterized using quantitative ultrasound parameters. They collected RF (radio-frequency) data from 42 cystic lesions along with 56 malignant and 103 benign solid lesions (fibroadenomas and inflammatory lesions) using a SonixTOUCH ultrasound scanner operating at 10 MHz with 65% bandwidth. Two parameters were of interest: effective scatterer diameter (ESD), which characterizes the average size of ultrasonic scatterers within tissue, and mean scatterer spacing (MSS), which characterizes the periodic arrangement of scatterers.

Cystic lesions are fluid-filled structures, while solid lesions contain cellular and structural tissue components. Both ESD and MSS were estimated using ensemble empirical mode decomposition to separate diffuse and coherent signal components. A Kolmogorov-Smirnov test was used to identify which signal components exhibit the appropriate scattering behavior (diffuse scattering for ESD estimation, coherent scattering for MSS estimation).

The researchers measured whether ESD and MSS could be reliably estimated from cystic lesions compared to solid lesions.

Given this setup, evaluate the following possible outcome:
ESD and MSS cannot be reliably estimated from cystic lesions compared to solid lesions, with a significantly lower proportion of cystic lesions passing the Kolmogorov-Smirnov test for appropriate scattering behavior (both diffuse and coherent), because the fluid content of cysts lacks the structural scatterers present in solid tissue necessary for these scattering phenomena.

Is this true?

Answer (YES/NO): NO